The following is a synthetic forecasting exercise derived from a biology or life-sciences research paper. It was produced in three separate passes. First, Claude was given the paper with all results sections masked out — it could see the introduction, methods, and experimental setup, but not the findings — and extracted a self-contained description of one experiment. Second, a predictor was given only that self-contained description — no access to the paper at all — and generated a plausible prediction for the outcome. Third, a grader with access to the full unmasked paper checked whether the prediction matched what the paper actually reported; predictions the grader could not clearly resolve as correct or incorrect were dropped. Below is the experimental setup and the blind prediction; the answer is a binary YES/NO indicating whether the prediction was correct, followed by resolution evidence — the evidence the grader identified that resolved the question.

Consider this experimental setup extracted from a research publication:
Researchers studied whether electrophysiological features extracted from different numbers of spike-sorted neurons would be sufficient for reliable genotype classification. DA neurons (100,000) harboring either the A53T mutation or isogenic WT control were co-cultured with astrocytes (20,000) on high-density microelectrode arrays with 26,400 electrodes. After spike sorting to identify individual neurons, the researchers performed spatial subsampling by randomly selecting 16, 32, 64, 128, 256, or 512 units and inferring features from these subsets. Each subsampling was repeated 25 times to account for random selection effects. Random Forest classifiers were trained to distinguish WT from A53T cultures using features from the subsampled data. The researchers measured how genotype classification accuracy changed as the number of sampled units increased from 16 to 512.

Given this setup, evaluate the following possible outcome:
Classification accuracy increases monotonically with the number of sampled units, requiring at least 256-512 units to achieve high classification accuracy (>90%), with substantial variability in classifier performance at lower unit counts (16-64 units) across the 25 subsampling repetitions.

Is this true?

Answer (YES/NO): NO